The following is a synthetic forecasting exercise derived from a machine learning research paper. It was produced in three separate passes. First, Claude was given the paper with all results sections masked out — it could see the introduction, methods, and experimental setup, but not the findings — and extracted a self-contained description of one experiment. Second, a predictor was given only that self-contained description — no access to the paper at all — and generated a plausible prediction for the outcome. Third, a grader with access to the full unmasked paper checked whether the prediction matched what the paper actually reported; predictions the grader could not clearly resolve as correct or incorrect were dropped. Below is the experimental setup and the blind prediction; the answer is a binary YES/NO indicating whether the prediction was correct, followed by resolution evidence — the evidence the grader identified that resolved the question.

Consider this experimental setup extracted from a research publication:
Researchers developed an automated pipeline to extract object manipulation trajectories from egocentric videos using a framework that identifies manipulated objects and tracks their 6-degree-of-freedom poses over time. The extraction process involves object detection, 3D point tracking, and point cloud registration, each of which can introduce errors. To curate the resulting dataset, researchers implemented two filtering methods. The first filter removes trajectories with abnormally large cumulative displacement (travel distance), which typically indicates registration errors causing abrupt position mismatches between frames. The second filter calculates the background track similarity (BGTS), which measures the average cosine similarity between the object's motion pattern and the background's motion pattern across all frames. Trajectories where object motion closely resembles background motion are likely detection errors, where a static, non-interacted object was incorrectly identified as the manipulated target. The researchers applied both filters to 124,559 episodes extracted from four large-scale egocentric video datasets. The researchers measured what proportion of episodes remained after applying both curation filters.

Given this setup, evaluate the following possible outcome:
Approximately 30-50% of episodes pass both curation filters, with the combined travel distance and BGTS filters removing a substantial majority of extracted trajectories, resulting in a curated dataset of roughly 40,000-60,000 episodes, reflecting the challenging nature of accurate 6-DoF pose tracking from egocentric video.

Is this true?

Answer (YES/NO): YES